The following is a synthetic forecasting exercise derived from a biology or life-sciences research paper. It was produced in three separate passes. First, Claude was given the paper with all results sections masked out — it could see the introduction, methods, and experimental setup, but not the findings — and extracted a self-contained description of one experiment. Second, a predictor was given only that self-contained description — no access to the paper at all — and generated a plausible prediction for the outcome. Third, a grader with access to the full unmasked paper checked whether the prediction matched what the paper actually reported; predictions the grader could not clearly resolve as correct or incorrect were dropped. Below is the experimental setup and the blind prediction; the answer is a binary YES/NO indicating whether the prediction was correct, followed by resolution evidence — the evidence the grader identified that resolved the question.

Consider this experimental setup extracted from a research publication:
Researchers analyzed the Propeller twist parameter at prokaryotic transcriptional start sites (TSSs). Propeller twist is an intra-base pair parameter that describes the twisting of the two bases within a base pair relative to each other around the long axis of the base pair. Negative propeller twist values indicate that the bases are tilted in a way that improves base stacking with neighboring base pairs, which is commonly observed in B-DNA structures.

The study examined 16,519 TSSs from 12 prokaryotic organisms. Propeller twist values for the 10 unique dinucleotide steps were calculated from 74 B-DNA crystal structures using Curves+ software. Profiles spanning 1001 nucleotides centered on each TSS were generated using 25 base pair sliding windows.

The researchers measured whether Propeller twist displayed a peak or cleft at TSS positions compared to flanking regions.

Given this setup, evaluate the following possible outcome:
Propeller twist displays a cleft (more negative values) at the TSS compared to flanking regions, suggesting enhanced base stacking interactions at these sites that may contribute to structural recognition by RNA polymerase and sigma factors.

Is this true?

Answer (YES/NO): YES